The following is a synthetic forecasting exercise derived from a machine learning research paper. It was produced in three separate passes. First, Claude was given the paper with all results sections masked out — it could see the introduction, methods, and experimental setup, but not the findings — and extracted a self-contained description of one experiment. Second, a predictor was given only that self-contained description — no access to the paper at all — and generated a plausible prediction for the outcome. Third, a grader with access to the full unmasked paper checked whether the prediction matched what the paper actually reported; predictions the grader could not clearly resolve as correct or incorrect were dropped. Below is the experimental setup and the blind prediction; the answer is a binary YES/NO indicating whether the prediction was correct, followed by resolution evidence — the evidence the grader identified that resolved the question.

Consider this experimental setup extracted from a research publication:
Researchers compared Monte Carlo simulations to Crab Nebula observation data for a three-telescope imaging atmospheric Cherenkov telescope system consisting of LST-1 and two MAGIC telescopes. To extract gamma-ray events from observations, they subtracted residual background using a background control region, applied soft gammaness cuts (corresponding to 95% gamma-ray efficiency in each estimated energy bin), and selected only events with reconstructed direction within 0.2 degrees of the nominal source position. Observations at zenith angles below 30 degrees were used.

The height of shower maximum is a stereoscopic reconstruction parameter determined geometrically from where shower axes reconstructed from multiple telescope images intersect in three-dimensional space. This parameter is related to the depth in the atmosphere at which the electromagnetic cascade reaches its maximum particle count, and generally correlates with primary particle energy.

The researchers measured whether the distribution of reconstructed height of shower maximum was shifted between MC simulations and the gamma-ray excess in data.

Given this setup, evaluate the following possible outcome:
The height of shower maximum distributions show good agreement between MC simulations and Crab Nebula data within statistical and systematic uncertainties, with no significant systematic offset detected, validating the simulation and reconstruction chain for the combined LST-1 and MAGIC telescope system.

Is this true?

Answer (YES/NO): NO